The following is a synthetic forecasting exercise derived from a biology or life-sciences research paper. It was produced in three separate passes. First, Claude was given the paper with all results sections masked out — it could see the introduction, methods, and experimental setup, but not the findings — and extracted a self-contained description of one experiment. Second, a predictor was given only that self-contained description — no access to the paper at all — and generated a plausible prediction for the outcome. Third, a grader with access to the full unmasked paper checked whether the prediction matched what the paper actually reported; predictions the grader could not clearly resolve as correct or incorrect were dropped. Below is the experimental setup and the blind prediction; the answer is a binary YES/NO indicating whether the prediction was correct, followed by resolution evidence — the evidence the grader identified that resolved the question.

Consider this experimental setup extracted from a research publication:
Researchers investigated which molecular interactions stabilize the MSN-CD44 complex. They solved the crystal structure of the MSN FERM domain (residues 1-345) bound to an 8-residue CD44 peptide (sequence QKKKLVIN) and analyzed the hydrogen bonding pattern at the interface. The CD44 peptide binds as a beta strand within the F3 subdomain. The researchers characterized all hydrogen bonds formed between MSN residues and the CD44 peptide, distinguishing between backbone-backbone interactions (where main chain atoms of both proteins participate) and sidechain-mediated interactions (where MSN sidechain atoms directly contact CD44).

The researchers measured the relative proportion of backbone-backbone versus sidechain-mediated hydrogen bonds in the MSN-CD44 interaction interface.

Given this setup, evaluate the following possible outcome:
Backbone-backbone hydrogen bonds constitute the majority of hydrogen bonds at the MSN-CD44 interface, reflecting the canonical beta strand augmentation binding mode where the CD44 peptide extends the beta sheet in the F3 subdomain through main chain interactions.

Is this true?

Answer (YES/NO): YES